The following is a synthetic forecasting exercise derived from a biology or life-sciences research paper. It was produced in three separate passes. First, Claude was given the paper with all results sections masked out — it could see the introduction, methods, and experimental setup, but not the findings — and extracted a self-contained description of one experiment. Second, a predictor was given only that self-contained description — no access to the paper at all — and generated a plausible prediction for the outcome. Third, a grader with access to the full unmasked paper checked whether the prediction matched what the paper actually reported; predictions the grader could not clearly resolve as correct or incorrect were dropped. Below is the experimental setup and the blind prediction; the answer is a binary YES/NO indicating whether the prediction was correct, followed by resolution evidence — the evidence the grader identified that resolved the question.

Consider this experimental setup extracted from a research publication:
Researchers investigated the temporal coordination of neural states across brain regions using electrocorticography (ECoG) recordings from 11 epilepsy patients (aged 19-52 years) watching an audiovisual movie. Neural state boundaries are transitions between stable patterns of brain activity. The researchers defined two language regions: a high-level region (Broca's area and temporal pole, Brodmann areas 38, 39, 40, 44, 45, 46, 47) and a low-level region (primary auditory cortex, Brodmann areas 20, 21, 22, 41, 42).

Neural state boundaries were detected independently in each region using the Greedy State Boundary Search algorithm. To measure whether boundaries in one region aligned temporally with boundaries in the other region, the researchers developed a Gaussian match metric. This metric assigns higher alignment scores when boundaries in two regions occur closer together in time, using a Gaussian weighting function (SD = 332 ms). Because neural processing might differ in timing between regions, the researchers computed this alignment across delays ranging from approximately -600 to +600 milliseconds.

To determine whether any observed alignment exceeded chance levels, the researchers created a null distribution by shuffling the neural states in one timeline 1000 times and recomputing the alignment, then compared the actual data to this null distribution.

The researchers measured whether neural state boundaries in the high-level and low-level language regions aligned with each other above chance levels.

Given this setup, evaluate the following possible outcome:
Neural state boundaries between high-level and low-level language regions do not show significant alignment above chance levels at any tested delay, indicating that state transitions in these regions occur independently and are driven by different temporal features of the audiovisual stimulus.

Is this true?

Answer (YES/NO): NO